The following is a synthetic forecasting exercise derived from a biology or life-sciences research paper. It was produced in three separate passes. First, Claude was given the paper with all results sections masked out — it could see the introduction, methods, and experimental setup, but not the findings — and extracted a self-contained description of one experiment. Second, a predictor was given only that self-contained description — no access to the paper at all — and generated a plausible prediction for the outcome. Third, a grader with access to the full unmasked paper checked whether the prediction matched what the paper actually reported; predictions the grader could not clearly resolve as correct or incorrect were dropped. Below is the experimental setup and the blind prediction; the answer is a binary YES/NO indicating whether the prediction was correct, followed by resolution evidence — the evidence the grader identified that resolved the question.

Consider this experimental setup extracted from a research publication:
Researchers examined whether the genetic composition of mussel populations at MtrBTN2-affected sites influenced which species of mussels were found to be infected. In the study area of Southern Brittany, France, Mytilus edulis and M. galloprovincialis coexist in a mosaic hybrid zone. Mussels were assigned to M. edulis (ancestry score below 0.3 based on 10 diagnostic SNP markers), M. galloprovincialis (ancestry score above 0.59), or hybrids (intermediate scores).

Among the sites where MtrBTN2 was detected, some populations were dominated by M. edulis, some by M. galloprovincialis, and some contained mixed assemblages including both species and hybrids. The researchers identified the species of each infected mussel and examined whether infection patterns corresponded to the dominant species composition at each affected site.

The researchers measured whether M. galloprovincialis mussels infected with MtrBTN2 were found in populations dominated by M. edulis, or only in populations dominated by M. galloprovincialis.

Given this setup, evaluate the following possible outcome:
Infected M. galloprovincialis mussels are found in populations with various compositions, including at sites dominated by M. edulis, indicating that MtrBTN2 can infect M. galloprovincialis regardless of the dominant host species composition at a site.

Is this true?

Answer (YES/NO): NO